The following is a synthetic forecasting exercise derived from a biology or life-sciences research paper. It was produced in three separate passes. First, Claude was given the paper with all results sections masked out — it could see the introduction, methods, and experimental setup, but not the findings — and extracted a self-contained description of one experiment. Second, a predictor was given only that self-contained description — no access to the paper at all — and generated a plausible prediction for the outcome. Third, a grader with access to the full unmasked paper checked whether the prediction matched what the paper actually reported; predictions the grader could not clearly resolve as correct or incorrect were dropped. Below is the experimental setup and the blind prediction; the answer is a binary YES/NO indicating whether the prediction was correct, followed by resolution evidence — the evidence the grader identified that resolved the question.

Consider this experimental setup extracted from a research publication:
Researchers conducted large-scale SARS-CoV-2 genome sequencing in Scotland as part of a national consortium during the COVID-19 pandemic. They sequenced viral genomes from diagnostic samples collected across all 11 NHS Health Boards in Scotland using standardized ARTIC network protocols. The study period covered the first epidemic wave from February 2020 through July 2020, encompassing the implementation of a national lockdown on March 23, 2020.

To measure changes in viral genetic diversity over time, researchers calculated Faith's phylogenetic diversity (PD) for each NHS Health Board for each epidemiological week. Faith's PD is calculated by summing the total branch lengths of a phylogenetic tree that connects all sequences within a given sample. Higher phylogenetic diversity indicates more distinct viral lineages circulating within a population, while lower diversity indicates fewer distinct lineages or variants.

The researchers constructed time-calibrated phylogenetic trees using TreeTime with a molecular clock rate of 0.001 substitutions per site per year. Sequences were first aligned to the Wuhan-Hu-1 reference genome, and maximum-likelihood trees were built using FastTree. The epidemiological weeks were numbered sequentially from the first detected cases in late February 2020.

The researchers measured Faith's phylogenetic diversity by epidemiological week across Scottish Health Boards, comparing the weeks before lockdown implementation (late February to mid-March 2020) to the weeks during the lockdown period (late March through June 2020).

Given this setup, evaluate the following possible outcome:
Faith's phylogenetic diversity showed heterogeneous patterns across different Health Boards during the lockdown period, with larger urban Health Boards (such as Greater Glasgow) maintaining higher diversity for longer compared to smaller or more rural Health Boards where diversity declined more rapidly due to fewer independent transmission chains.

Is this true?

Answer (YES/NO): YES